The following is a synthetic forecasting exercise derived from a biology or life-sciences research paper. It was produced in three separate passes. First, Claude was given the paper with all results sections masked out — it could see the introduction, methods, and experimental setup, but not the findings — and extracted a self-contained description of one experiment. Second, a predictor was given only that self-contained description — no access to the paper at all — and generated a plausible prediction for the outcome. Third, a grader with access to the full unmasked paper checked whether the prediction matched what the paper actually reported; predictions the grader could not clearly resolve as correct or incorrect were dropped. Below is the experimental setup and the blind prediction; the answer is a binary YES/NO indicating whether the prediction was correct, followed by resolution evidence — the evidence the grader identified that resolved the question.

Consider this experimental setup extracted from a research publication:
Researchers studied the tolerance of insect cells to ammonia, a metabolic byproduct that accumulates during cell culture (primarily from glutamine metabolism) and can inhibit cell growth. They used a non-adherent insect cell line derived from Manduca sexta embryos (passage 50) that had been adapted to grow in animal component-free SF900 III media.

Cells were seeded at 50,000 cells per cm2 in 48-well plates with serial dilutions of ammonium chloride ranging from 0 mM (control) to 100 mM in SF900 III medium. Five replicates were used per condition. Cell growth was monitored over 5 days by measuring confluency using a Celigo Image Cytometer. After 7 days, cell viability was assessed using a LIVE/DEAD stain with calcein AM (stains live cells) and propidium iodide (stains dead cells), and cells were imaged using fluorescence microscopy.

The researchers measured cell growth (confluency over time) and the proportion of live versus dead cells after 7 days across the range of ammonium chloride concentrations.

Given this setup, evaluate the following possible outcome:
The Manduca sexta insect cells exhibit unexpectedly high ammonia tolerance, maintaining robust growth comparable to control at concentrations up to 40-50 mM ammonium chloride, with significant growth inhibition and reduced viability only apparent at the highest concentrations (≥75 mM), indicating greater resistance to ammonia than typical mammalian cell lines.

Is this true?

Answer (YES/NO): NO